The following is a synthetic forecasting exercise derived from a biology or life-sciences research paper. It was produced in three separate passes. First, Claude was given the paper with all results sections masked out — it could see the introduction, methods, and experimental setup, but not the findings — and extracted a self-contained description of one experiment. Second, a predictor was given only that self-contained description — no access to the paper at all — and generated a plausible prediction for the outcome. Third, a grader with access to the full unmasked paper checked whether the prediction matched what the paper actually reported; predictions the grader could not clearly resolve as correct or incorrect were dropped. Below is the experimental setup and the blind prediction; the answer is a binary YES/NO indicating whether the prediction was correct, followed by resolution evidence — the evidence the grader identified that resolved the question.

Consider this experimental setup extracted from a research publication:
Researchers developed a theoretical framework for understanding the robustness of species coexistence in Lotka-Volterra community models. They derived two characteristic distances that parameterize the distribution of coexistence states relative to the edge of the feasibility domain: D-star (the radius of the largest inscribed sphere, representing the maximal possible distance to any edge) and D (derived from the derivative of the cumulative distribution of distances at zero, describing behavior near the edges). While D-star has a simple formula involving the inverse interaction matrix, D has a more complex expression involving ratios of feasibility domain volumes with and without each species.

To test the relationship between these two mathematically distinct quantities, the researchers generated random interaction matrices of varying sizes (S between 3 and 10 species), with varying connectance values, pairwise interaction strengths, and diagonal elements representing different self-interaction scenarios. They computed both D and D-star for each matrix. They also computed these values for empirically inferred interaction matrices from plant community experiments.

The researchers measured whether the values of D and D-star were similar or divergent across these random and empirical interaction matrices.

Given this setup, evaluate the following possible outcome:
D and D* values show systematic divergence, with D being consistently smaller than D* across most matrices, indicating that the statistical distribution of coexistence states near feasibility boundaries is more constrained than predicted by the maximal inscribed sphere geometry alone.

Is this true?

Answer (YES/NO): NO